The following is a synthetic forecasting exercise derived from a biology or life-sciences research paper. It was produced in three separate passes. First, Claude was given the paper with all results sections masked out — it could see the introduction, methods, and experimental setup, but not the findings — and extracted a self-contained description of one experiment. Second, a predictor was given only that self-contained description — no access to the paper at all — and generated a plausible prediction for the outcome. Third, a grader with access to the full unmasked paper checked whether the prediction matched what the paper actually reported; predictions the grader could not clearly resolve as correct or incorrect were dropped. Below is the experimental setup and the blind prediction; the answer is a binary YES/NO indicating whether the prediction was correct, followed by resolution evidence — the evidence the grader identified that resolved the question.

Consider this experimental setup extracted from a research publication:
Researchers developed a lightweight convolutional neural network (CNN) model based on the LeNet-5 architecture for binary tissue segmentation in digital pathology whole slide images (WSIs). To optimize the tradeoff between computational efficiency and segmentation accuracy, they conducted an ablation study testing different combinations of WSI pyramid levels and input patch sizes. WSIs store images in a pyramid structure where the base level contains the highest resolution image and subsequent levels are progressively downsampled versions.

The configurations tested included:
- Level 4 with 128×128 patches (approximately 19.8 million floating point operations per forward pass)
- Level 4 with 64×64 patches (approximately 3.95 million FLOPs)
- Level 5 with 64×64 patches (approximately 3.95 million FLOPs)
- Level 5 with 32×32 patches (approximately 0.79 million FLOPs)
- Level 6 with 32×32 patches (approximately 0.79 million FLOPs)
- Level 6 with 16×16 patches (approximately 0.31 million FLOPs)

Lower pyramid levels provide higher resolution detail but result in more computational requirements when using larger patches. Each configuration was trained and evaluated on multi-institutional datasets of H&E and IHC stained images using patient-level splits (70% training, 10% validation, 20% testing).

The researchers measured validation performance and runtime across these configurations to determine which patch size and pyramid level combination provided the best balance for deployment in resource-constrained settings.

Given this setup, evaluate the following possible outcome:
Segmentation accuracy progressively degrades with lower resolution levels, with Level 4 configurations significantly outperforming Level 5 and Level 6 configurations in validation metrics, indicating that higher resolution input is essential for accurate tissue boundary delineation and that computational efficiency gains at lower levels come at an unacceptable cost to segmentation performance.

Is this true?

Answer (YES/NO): NO